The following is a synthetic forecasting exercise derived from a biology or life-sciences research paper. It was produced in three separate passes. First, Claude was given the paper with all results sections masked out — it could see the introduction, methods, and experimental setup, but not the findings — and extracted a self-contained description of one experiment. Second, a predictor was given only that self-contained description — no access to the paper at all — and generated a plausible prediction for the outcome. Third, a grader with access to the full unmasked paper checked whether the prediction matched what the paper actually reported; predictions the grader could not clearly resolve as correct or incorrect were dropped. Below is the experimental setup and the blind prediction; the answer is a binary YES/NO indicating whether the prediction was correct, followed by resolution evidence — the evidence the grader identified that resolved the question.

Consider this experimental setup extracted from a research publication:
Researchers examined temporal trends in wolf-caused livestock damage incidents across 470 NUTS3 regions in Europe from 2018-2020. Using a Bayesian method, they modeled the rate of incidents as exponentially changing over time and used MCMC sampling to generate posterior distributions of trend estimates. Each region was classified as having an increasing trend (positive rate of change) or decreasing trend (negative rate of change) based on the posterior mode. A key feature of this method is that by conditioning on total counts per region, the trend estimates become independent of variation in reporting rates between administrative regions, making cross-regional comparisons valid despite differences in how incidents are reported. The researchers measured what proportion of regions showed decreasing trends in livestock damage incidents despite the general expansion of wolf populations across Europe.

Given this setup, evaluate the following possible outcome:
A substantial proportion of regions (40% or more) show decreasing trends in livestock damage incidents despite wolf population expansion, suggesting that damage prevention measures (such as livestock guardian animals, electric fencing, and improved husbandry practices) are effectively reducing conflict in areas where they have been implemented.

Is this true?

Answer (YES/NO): NO